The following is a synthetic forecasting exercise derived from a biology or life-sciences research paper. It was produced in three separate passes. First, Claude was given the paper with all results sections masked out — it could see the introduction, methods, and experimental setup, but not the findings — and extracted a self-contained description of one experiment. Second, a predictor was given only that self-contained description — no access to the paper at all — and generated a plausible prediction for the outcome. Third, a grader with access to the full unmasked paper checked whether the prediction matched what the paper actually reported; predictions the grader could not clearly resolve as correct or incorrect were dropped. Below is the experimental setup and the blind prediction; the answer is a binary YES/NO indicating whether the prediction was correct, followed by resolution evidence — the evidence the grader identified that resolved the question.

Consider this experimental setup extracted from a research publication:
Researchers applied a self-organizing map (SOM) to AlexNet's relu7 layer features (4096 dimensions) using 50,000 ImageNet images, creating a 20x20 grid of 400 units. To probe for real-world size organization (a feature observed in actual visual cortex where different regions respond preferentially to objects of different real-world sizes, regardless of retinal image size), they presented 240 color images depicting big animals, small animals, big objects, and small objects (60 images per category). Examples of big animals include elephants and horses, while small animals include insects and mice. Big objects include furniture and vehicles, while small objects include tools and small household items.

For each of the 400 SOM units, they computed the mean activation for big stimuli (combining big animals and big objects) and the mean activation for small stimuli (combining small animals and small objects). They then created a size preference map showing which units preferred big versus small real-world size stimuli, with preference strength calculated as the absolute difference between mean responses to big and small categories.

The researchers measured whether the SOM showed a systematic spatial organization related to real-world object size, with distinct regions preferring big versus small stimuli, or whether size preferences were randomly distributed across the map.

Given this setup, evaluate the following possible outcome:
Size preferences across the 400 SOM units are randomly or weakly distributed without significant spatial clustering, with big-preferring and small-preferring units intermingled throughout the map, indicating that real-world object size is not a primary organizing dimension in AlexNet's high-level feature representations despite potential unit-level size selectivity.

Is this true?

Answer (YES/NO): NO